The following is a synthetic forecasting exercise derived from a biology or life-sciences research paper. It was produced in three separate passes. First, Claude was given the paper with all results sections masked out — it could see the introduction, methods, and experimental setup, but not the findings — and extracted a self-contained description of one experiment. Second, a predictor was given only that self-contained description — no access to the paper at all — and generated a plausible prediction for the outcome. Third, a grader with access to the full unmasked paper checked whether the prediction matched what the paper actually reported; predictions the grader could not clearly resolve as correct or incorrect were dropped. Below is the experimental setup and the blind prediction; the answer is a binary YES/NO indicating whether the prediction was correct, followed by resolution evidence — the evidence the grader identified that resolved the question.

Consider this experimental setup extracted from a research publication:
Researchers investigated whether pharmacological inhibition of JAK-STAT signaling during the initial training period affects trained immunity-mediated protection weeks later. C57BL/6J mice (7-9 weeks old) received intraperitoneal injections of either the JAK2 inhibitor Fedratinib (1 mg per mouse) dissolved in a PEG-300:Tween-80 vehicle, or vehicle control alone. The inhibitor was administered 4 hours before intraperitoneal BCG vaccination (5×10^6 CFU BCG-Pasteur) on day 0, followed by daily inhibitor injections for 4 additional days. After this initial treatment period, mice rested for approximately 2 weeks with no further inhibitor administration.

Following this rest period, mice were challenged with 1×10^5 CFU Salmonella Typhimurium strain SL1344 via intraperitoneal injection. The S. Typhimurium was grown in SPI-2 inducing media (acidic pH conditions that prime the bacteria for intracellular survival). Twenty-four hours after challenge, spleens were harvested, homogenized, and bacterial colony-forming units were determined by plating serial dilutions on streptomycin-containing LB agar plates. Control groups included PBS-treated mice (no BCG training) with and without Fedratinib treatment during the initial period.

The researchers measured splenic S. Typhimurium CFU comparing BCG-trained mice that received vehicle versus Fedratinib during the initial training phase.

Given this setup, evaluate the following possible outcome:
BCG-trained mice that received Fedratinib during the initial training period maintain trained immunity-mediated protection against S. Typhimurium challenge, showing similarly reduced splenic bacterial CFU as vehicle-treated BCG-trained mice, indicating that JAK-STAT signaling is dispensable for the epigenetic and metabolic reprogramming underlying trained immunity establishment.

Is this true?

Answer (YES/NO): NO